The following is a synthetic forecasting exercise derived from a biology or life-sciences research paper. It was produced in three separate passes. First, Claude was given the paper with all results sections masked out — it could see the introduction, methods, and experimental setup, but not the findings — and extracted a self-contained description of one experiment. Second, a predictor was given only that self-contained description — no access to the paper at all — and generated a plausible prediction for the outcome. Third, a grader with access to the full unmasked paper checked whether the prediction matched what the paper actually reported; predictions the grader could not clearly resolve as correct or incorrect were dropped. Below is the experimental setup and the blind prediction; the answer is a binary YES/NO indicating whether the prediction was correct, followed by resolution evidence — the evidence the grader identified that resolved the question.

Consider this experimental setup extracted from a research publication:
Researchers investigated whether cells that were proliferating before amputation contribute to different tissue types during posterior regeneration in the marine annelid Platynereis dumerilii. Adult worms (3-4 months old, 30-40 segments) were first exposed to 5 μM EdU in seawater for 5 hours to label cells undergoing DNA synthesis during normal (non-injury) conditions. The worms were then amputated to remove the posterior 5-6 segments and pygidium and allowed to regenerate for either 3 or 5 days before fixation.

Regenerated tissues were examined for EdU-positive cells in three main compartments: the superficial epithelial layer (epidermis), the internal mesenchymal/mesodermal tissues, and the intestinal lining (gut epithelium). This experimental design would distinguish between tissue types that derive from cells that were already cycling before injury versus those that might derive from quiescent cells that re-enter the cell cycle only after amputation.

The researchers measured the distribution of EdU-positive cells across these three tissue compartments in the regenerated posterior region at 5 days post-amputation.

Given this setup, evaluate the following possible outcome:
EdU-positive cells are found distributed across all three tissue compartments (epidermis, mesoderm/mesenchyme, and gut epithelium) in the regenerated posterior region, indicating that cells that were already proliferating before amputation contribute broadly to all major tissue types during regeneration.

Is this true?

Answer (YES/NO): NO